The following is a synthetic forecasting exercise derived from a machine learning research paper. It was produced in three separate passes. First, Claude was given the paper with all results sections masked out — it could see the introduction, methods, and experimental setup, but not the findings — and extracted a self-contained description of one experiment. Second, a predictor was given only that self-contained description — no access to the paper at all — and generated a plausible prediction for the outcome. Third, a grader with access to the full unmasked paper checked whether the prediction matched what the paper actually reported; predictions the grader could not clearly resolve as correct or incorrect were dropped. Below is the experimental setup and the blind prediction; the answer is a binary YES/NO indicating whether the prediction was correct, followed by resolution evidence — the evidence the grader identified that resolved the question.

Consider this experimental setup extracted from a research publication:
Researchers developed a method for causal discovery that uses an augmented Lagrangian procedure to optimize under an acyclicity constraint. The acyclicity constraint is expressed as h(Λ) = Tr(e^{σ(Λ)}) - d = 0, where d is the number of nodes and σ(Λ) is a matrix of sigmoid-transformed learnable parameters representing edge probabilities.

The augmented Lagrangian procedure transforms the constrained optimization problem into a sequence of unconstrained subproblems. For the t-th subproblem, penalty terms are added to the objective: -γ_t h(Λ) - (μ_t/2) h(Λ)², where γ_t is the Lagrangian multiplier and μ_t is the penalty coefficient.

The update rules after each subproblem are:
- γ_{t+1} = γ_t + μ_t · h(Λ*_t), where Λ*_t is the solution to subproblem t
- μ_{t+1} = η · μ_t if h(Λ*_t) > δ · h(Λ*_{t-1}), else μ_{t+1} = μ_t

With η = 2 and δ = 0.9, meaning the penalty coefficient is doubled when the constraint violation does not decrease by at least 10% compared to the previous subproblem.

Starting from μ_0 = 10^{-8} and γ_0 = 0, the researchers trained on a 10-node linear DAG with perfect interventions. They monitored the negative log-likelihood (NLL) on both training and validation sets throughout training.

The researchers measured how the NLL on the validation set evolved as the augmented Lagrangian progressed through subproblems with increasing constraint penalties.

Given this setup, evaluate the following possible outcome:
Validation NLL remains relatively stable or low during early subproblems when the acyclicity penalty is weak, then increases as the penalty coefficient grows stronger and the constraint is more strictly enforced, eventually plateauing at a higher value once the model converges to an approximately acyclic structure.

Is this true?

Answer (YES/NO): NO